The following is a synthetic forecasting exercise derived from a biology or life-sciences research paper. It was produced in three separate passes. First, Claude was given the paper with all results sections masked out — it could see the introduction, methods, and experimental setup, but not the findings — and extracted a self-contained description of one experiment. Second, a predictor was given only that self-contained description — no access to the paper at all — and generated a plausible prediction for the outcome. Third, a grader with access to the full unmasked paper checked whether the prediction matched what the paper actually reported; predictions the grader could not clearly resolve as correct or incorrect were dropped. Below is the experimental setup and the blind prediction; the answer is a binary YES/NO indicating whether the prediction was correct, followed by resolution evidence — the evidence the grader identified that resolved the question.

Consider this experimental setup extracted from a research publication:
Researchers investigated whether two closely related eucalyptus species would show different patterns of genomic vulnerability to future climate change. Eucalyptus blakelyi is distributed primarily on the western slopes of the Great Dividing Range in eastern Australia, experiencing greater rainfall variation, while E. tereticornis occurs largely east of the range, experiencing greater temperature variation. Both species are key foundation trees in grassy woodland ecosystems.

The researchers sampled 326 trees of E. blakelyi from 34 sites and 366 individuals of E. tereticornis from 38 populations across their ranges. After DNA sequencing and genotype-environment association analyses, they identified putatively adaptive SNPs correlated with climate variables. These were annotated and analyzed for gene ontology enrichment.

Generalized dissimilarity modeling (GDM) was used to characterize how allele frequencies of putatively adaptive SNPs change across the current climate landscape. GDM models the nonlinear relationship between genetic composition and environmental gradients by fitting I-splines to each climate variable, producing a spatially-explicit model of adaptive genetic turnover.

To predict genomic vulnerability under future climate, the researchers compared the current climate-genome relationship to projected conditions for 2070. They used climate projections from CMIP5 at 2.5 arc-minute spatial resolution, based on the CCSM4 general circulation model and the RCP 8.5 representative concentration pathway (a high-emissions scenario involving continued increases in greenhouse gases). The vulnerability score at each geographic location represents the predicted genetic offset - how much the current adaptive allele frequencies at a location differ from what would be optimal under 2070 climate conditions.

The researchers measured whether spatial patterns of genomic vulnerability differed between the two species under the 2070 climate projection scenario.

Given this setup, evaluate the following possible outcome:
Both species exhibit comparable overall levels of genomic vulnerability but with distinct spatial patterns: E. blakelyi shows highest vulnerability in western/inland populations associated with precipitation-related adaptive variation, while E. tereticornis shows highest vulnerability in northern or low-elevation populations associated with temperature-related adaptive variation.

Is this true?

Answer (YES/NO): NO